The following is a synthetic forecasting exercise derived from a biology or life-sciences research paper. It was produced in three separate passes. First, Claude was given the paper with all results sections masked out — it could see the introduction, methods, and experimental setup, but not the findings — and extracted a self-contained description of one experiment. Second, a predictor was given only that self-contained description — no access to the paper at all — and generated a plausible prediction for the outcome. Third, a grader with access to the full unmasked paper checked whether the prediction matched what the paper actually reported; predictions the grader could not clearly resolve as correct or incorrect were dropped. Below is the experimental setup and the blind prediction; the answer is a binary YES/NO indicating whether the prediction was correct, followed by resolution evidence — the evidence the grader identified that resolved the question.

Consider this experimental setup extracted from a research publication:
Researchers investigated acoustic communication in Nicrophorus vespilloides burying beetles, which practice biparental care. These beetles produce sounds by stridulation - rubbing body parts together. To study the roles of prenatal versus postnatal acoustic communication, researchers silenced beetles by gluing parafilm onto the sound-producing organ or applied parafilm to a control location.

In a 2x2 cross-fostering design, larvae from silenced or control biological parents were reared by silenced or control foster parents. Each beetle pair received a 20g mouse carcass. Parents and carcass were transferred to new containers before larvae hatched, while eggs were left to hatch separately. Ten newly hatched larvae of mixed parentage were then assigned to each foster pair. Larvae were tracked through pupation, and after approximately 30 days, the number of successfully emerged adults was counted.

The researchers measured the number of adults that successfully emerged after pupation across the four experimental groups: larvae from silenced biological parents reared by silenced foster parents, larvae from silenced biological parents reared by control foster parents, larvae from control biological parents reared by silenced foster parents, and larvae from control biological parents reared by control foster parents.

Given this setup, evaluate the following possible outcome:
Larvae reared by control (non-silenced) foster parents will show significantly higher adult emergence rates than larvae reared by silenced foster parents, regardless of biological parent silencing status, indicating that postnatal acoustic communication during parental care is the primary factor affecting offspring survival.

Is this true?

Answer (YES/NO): NO